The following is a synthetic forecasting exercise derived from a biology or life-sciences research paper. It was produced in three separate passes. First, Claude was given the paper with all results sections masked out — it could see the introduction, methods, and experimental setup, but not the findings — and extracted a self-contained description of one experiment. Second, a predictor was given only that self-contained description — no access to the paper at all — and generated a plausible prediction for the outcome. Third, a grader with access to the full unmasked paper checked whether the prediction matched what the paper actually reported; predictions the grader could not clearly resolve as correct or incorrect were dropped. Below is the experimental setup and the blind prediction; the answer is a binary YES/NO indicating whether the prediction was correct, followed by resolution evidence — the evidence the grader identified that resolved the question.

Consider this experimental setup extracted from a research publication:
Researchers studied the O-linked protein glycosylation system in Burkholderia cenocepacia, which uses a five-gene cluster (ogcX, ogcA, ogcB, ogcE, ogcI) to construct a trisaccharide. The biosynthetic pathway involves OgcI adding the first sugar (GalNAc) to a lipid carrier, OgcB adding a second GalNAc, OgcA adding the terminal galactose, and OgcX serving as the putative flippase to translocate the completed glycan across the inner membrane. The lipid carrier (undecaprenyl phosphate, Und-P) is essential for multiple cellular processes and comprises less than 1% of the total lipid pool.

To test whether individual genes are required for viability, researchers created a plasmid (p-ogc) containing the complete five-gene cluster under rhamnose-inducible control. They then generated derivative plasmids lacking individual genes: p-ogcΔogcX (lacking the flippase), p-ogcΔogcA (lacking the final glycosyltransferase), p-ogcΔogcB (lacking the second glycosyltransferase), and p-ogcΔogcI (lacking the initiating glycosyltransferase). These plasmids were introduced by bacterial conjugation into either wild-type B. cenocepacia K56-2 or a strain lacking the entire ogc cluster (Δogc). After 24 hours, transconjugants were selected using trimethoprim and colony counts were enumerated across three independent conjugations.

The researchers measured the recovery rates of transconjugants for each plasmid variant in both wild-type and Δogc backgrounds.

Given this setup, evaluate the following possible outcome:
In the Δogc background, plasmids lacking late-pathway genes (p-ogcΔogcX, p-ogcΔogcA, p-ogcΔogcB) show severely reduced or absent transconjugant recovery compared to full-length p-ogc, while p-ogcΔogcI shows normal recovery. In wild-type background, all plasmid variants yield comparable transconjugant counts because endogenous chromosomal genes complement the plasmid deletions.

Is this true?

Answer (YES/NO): NO